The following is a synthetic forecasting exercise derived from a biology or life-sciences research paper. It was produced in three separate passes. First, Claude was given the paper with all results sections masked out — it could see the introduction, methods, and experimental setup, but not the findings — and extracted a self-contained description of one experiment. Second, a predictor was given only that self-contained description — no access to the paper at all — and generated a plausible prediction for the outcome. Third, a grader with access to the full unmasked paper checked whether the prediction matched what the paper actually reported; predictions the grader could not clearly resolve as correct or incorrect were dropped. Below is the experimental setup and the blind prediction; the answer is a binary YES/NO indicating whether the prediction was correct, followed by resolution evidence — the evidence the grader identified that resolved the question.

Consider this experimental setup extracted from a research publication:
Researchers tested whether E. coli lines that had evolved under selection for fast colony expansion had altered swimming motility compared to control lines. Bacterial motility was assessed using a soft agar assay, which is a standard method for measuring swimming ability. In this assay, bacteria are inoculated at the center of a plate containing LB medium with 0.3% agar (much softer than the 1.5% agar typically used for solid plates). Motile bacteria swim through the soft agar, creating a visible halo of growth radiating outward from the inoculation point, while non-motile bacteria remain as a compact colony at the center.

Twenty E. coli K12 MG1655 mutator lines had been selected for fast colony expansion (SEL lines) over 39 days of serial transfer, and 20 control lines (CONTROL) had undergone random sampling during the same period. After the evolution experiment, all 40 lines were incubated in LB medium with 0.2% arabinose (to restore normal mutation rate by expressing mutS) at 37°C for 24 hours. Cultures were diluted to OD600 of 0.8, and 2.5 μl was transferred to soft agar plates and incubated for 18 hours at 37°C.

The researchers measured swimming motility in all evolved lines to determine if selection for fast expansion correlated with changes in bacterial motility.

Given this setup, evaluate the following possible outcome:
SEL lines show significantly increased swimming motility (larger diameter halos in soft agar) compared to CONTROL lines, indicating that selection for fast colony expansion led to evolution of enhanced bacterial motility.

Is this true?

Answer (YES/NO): NO